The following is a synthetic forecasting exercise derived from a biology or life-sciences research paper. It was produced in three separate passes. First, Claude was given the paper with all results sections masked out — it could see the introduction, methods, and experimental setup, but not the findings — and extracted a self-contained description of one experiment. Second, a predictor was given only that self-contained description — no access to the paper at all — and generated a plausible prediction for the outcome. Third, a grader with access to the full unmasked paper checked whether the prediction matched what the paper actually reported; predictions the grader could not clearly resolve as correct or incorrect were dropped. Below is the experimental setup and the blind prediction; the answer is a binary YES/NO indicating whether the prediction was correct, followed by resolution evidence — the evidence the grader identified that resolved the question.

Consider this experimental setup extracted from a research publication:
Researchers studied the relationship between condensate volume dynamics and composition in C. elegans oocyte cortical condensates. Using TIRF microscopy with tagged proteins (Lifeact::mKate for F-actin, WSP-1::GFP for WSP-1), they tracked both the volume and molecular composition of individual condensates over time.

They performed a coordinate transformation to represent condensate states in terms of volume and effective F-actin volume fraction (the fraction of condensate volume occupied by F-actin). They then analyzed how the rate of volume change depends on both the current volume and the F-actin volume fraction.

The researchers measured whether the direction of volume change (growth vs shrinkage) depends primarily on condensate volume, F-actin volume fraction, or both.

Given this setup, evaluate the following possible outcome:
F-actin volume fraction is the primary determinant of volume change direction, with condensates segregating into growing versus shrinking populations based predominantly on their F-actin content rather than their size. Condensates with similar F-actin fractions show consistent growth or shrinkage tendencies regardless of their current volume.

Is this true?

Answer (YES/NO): YES